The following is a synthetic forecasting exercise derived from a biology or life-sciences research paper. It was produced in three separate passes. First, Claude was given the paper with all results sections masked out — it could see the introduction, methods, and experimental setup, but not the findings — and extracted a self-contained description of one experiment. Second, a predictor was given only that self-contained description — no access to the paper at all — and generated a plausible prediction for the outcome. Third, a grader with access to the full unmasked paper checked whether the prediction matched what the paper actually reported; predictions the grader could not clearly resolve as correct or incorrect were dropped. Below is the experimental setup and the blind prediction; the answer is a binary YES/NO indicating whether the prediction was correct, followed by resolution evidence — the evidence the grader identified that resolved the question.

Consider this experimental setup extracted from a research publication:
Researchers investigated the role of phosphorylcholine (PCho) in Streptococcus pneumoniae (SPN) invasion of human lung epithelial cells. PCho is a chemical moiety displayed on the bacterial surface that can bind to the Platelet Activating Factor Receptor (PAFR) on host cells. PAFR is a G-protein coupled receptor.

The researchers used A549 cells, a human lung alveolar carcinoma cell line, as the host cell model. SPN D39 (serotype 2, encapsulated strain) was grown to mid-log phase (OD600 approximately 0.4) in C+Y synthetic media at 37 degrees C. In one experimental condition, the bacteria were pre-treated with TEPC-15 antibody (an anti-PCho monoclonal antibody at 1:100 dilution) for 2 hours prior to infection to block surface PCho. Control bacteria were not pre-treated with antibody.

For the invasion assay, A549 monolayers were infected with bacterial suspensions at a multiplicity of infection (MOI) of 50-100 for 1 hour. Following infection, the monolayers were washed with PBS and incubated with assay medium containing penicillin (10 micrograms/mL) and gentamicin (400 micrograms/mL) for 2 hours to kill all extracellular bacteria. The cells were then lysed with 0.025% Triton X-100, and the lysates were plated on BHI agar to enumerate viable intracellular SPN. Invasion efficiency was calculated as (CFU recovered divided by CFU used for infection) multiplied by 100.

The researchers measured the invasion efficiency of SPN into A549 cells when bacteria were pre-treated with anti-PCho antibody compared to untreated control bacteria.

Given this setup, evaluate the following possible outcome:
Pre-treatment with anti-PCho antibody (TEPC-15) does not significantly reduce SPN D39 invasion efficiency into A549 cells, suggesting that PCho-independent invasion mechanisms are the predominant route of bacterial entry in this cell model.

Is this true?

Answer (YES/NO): NO